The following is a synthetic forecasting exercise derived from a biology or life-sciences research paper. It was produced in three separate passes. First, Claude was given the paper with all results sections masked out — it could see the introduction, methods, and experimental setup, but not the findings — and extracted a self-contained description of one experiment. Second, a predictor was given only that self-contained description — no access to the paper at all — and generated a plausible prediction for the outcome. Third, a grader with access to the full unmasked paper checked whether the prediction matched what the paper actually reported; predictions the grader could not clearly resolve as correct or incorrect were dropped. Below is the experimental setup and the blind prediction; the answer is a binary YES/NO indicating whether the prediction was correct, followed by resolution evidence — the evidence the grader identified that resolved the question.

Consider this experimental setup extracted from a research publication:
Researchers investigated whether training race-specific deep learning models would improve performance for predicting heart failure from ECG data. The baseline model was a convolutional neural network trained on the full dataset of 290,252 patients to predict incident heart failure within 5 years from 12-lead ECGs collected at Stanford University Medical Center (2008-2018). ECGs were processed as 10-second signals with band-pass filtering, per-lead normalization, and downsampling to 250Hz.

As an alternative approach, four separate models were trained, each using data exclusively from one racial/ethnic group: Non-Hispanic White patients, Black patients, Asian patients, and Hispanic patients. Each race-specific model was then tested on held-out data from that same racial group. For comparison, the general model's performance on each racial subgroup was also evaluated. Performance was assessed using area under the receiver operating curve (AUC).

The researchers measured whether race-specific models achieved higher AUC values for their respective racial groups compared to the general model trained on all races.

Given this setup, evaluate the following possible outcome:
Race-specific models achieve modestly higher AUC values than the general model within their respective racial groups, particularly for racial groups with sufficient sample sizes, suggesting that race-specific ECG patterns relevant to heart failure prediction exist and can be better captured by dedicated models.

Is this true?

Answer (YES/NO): NO